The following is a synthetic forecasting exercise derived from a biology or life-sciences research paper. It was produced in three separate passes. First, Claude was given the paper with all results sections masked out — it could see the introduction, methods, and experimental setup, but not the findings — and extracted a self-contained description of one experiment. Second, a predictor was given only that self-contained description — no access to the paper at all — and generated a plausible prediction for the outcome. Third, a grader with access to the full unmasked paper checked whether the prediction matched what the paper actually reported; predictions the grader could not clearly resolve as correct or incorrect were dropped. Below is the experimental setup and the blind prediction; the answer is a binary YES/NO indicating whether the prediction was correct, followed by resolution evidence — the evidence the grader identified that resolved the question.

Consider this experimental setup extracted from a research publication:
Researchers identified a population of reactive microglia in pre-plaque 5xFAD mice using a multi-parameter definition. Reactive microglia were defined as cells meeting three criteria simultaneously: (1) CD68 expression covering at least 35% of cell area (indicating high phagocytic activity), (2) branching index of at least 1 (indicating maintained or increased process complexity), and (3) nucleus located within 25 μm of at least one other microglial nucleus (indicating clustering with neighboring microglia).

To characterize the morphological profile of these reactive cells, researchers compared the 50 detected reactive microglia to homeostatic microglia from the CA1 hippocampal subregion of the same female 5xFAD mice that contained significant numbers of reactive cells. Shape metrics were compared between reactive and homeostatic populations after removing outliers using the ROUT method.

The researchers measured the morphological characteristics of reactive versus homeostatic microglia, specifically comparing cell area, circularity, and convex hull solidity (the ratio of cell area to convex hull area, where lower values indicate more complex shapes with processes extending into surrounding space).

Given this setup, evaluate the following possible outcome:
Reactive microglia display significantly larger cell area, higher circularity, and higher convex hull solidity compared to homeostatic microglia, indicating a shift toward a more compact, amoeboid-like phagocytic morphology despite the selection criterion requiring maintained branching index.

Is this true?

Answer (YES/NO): NO